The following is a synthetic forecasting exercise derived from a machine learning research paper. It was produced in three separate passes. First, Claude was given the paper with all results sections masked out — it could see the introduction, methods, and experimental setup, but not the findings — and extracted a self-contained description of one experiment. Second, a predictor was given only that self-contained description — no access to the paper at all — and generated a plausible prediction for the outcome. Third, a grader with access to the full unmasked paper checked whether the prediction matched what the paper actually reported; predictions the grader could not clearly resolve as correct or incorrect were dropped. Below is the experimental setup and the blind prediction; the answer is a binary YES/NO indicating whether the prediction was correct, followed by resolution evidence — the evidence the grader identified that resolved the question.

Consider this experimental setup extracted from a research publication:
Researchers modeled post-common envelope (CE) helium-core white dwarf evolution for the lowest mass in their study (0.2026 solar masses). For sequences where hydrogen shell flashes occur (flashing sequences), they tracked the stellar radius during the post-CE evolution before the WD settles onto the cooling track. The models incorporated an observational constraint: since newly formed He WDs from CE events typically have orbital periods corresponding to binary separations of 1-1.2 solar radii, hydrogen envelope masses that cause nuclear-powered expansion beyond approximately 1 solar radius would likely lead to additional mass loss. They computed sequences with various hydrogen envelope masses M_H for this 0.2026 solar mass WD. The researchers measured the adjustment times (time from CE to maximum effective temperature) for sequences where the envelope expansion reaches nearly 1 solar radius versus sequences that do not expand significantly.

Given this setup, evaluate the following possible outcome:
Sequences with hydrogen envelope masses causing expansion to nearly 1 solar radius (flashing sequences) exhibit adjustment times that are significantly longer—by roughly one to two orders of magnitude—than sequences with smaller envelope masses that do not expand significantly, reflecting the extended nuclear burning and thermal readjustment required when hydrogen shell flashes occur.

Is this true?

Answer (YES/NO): NO